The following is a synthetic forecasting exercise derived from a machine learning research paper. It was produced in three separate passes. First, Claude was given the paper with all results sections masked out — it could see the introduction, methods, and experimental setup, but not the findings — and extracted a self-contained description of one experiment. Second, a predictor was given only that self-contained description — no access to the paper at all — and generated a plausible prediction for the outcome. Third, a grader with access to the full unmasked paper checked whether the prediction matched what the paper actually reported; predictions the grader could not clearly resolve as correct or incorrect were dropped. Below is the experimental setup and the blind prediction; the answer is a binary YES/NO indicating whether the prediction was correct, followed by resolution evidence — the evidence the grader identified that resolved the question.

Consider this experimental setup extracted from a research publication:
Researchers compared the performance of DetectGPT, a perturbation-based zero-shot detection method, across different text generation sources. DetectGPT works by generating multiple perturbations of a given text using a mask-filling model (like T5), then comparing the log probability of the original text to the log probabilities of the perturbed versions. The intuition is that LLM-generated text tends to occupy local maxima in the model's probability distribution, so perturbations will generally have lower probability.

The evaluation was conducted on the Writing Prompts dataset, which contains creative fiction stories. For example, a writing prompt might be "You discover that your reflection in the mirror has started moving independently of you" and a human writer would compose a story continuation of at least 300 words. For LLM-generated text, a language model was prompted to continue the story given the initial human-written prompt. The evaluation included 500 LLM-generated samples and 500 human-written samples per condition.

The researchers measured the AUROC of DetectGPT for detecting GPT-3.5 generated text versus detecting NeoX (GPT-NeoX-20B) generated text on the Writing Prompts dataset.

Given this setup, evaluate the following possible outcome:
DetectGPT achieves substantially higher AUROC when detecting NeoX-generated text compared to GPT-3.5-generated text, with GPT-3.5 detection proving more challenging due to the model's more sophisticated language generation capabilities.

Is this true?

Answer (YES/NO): NO